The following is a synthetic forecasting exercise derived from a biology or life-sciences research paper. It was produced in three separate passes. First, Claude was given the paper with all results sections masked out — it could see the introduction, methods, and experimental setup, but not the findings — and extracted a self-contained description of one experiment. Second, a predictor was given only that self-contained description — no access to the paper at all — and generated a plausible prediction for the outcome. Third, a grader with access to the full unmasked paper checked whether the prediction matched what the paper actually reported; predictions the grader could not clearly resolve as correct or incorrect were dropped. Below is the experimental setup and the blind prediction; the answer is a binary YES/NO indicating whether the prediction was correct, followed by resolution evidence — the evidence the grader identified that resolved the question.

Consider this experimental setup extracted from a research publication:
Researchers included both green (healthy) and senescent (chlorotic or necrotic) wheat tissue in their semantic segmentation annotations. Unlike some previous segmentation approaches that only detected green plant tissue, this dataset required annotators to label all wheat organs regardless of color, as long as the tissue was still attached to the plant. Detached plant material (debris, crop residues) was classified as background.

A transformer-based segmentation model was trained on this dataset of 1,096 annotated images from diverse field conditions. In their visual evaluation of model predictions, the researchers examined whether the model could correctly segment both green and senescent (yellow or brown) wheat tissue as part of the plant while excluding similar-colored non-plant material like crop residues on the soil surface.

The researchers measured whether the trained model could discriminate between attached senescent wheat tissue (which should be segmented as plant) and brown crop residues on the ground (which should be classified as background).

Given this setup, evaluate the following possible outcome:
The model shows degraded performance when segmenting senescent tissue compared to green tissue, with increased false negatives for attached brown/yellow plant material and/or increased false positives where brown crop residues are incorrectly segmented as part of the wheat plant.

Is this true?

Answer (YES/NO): YES